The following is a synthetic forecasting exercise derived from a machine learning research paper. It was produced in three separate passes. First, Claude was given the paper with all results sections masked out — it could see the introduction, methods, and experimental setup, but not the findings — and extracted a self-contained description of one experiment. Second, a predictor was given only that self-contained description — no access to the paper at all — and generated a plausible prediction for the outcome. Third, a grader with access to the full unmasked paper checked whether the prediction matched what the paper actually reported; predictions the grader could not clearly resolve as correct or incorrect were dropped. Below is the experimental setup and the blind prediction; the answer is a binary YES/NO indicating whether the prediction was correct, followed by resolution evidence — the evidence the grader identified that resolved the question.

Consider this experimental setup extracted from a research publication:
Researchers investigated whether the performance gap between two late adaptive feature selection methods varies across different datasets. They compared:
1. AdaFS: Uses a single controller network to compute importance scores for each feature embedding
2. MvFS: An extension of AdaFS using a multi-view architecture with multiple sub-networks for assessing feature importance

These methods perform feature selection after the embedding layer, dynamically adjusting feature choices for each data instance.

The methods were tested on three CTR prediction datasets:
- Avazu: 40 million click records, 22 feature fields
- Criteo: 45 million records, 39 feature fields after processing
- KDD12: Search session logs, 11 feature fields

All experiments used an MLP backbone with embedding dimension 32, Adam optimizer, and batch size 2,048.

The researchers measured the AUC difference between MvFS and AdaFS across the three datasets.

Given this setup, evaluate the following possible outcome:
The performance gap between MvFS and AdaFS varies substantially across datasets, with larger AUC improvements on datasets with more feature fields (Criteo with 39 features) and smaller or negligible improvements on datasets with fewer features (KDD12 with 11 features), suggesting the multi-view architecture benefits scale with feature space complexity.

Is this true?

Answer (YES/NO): NO